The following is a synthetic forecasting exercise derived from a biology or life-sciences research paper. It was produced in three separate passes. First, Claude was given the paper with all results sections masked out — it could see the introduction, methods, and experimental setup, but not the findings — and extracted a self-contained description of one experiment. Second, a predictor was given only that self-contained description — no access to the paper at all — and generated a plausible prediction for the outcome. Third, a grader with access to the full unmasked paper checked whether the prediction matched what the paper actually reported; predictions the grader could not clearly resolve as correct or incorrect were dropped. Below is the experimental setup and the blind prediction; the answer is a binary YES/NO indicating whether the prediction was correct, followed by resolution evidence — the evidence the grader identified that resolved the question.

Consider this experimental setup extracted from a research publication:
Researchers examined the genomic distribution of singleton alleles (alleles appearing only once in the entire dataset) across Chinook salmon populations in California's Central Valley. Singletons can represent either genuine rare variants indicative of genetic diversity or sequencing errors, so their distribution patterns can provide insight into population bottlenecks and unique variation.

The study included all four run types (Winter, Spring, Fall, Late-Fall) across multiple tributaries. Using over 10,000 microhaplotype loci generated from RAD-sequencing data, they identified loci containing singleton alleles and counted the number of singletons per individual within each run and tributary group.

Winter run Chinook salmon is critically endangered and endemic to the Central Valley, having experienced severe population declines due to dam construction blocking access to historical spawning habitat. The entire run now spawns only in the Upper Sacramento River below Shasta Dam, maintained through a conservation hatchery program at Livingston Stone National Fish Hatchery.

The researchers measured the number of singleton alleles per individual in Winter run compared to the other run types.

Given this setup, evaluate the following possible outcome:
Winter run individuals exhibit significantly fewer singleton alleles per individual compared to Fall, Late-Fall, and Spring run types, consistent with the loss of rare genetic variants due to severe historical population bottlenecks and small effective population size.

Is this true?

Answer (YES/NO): NO